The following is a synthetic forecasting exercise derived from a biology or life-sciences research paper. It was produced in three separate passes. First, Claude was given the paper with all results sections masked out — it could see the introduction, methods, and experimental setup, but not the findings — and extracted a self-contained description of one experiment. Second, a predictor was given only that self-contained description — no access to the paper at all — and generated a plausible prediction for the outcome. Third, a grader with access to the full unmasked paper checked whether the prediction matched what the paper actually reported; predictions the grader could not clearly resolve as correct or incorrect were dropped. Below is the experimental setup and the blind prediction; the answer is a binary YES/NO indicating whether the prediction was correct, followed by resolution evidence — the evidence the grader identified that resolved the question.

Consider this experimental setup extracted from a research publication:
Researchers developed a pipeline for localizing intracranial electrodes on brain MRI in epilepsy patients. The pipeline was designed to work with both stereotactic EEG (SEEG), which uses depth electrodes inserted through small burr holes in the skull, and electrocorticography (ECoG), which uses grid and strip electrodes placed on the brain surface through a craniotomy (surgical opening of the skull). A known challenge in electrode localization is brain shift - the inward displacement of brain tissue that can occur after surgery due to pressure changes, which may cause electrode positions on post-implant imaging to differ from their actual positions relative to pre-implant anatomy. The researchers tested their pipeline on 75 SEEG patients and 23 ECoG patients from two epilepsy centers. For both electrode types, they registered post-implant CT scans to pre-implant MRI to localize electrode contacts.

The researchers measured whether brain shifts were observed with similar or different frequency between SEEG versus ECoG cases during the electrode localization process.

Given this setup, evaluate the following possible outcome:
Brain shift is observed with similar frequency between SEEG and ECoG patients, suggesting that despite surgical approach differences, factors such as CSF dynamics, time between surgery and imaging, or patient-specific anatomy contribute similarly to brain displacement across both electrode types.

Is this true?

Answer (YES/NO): NO